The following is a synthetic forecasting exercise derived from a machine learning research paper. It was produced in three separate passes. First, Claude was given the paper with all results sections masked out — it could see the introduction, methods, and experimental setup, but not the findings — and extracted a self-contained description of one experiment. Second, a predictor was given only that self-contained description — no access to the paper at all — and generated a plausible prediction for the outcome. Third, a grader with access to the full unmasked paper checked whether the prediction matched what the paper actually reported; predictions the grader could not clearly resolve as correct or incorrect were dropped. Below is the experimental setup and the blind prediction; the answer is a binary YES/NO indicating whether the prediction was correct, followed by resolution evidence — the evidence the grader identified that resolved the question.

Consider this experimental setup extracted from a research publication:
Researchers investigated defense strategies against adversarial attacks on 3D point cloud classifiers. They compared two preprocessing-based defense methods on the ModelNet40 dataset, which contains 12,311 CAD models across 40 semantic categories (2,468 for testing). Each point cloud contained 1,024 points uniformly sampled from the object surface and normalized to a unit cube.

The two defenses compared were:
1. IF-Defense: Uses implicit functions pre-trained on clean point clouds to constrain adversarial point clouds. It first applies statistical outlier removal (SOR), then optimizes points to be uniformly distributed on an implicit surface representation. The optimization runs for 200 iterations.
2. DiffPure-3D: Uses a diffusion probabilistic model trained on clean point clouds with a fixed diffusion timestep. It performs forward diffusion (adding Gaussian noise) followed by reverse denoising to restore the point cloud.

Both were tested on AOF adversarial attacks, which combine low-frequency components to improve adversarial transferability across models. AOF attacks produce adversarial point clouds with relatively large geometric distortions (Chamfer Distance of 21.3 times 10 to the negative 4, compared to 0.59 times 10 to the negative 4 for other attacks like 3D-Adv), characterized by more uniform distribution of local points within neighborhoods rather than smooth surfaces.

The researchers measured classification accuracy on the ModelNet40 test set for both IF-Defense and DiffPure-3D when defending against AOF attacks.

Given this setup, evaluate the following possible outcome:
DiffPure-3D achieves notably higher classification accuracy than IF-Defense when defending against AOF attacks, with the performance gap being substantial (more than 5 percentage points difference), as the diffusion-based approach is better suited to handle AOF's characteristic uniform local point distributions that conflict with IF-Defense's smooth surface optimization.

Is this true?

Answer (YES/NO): YES